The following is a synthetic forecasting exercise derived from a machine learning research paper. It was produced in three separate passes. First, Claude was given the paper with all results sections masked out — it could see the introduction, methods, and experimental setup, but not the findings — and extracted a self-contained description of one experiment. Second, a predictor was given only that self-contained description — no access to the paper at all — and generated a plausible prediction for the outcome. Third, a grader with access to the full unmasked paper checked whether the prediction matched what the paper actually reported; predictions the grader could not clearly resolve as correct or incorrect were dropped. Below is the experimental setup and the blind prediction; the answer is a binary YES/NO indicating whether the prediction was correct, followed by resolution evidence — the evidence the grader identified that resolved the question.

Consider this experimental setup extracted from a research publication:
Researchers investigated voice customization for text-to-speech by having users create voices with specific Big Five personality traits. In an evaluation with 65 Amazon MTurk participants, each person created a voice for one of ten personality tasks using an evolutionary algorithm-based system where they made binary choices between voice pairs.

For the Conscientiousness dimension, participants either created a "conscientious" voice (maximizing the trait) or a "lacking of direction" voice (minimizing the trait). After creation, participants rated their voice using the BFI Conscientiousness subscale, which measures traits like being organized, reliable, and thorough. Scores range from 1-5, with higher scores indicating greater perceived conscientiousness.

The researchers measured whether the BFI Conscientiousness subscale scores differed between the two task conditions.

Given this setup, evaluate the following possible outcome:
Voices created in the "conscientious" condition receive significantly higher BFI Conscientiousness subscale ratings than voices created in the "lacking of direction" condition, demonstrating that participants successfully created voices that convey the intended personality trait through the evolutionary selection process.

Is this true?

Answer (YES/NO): NO